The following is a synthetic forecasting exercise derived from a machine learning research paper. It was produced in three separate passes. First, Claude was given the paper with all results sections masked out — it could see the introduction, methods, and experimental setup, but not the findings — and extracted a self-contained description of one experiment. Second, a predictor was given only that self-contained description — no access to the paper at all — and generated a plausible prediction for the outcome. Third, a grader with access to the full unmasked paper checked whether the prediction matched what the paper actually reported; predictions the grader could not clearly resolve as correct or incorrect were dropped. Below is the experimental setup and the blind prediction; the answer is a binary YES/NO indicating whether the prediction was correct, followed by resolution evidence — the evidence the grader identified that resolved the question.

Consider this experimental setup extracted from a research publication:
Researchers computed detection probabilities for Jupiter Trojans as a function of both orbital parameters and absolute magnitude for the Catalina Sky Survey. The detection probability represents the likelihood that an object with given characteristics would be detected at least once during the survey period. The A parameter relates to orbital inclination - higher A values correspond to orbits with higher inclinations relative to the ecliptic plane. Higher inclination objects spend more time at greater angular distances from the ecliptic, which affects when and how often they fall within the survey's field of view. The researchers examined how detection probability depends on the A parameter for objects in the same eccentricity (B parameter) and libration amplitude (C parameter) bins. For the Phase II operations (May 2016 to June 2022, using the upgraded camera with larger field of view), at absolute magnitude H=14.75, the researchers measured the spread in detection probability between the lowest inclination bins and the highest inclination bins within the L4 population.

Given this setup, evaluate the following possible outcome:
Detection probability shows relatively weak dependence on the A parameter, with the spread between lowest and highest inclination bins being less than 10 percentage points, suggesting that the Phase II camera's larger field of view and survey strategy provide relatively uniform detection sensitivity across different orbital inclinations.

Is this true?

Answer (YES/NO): NO